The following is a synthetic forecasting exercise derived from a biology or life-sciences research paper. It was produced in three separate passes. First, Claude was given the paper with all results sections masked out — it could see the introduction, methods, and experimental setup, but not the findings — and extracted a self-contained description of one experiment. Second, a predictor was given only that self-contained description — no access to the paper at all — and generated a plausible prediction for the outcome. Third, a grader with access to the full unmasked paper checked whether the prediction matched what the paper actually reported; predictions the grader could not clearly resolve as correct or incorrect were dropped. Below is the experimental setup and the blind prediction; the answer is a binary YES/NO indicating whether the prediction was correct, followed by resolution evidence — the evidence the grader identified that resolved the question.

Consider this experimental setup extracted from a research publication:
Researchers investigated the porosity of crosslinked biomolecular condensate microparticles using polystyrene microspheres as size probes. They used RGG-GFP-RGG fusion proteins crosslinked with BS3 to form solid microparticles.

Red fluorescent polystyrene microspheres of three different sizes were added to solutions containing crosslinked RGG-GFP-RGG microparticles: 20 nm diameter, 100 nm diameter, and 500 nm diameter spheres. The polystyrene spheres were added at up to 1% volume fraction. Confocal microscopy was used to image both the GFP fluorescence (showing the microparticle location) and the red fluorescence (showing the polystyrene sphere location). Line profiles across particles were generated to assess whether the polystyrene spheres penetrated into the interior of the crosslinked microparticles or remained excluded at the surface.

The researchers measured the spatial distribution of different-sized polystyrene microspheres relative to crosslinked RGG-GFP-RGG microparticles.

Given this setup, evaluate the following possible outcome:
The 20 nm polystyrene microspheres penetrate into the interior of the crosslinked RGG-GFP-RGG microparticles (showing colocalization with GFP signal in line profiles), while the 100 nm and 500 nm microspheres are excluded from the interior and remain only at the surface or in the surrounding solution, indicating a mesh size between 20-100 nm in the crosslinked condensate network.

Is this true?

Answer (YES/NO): NO